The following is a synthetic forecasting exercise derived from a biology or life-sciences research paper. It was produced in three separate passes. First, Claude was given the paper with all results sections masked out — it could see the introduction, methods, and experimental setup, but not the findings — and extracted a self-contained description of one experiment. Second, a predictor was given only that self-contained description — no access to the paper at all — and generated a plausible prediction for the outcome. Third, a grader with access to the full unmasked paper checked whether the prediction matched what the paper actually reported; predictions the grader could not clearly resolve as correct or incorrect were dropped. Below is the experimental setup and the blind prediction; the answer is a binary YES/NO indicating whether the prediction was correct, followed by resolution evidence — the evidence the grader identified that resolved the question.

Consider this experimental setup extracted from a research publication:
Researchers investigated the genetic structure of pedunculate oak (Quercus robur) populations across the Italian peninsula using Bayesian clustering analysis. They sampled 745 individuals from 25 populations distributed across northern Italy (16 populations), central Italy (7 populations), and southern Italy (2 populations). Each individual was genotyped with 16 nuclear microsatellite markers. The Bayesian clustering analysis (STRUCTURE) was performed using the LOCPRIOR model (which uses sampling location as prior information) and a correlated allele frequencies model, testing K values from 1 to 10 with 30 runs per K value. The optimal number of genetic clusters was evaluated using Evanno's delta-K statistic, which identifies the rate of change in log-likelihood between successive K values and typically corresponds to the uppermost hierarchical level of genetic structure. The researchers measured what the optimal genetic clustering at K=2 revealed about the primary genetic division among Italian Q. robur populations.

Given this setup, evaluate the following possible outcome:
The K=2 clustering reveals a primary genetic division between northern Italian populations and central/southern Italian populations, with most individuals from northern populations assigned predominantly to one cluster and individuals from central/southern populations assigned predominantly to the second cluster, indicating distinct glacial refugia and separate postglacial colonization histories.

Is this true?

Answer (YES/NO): NO